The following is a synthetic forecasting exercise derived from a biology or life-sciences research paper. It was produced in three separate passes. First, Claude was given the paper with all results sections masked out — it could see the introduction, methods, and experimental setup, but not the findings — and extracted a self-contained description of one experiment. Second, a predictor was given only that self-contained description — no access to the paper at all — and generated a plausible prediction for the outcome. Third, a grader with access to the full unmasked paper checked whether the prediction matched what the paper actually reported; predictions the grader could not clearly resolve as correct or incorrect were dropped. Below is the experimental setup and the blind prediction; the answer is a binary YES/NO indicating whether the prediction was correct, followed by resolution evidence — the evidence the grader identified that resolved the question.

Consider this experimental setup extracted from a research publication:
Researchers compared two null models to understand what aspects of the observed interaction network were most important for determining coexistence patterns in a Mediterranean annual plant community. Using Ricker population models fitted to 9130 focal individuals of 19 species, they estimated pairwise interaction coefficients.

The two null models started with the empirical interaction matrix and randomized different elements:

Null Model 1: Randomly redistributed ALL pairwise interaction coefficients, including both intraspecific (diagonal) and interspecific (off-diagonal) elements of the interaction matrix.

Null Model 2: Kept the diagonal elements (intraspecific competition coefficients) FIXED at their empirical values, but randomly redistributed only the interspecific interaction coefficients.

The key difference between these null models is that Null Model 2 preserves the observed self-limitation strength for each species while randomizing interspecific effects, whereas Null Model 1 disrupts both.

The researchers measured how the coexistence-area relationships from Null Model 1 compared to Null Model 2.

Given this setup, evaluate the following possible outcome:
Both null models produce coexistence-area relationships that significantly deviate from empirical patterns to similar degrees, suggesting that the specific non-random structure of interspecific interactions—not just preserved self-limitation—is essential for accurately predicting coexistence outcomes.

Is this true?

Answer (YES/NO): NO